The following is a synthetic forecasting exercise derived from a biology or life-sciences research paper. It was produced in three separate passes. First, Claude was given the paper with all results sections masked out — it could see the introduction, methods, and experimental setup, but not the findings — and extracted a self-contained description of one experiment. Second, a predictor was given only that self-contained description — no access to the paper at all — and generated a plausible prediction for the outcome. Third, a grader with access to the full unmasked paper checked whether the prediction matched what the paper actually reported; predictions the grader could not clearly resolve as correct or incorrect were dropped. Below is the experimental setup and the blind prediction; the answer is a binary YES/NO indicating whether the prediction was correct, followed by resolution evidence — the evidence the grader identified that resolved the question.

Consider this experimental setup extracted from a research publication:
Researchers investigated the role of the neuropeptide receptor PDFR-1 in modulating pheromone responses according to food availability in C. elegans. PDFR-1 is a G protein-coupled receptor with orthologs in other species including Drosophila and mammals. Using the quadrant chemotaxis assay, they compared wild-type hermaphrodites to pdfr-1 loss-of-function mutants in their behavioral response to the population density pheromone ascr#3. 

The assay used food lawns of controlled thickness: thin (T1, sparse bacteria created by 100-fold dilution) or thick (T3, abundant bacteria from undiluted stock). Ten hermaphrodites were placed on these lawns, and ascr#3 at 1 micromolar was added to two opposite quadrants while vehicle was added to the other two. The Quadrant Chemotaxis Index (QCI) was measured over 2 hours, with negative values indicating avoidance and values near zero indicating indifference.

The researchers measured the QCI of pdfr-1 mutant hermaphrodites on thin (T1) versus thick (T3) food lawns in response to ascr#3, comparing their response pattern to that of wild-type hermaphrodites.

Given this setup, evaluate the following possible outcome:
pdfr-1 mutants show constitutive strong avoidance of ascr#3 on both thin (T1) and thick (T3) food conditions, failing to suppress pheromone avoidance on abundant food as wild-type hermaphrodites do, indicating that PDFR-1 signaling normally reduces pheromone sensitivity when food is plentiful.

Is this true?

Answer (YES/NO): YES